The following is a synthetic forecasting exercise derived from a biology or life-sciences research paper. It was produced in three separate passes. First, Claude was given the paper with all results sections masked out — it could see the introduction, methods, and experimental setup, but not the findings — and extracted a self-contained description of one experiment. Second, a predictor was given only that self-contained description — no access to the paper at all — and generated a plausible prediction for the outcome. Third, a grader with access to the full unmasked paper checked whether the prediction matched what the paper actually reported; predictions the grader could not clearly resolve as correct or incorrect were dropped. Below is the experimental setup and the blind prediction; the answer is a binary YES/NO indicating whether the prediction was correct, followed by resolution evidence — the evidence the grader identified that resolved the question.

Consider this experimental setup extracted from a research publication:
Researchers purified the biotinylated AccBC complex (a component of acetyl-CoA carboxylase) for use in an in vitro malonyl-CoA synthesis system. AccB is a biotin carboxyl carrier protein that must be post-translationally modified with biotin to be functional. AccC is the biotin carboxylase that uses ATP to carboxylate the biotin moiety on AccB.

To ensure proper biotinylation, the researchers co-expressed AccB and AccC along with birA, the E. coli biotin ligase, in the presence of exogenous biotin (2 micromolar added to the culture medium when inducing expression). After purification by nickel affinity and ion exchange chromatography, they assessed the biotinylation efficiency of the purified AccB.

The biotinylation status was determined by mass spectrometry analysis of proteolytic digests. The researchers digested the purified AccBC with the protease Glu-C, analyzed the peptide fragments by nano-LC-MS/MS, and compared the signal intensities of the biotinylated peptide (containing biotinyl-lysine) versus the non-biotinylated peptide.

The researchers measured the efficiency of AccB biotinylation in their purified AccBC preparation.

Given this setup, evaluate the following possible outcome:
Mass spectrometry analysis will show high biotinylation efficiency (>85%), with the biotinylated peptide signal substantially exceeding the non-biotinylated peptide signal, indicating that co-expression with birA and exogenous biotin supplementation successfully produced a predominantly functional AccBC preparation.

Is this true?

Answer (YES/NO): NO